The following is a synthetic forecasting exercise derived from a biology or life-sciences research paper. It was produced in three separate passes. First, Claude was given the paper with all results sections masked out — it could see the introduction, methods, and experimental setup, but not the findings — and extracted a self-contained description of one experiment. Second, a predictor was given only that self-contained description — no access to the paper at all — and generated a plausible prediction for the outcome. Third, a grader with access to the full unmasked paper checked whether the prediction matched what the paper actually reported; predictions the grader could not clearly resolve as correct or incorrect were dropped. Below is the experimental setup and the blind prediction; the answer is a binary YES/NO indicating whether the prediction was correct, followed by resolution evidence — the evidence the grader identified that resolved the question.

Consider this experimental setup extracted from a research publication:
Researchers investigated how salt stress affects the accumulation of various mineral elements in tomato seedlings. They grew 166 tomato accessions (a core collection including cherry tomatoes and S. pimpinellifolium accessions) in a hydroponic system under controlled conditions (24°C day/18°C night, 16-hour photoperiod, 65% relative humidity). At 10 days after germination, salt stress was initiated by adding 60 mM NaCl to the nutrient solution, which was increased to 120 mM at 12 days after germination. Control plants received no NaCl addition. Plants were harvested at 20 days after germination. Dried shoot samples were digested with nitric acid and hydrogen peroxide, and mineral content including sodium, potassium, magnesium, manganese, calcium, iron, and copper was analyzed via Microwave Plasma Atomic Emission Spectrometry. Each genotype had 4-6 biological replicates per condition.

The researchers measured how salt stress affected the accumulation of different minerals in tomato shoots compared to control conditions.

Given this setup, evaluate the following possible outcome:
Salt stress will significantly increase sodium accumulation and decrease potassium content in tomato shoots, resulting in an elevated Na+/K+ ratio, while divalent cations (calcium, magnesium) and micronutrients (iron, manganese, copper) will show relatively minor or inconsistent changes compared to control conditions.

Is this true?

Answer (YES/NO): NO